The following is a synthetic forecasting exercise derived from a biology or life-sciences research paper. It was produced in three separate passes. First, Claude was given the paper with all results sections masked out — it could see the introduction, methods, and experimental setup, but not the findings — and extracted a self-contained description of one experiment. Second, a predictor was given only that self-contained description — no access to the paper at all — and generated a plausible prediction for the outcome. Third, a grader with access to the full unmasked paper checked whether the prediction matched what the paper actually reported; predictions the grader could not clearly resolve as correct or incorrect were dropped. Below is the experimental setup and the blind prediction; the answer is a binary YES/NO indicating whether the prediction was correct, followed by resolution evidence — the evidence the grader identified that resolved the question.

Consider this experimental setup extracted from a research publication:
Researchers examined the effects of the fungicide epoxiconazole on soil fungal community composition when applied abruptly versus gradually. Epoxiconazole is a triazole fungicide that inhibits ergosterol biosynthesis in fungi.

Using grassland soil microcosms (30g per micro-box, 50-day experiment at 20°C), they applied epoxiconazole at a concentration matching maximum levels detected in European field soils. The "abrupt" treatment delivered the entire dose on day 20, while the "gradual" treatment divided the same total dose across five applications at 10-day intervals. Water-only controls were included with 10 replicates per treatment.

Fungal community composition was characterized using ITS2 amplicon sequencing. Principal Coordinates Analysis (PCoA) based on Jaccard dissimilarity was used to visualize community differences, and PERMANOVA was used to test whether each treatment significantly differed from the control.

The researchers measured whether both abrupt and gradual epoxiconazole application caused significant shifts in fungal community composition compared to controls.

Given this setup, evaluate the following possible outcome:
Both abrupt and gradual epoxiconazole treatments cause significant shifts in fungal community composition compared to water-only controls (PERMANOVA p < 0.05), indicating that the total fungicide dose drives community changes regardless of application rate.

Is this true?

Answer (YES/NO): NO